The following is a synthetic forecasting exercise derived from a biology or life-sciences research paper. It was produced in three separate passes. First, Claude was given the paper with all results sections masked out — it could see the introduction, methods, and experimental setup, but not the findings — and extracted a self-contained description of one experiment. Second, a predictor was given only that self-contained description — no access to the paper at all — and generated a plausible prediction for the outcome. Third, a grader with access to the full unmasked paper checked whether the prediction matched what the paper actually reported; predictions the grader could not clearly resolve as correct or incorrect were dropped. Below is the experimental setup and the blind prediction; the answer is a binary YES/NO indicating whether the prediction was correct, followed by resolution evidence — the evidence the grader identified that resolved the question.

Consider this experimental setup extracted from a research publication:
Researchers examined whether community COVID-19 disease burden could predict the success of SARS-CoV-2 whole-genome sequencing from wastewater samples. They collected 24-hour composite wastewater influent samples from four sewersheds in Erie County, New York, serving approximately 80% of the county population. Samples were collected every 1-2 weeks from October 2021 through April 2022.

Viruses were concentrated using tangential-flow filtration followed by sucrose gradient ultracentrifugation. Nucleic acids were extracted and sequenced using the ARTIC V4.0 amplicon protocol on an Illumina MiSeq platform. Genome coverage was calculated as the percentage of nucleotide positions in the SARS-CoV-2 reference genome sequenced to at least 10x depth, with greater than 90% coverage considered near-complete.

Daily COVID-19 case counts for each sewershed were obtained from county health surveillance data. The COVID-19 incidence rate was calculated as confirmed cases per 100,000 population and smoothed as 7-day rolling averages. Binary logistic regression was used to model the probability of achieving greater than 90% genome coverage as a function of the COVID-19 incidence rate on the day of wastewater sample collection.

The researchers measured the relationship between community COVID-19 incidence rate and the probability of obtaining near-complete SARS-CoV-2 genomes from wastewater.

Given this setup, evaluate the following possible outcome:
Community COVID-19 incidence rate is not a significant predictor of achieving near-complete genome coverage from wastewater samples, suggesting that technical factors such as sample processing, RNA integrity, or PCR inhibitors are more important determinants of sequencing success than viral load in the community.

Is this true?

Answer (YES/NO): NO